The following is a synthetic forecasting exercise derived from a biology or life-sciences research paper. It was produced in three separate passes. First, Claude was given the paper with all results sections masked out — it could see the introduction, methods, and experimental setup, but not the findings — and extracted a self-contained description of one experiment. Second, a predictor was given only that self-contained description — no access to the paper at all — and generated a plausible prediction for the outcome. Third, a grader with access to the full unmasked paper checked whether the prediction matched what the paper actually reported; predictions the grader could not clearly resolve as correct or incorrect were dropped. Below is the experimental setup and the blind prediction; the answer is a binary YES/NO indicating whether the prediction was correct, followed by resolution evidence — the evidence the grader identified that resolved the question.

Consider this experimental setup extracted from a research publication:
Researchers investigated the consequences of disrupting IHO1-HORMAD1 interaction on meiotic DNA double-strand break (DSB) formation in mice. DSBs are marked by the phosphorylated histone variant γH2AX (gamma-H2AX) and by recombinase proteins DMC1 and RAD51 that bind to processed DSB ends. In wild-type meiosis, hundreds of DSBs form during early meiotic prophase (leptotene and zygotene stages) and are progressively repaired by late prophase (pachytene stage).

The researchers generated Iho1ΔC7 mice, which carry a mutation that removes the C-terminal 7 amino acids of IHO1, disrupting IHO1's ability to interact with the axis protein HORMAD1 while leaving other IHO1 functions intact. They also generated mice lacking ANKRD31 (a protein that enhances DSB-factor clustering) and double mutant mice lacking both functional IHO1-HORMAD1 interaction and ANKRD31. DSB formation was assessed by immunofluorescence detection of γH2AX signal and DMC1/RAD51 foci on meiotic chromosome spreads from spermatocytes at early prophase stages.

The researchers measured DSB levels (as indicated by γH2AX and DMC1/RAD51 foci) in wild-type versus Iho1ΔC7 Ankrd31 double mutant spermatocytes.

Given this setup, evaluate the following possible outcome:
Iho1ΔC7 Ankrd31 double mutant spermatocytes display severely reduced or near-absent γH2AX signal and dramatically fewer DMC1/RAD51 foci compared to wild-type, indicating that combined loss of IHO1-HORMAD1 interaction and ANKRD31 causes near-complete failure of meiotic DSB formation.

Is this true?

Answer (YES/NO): YES